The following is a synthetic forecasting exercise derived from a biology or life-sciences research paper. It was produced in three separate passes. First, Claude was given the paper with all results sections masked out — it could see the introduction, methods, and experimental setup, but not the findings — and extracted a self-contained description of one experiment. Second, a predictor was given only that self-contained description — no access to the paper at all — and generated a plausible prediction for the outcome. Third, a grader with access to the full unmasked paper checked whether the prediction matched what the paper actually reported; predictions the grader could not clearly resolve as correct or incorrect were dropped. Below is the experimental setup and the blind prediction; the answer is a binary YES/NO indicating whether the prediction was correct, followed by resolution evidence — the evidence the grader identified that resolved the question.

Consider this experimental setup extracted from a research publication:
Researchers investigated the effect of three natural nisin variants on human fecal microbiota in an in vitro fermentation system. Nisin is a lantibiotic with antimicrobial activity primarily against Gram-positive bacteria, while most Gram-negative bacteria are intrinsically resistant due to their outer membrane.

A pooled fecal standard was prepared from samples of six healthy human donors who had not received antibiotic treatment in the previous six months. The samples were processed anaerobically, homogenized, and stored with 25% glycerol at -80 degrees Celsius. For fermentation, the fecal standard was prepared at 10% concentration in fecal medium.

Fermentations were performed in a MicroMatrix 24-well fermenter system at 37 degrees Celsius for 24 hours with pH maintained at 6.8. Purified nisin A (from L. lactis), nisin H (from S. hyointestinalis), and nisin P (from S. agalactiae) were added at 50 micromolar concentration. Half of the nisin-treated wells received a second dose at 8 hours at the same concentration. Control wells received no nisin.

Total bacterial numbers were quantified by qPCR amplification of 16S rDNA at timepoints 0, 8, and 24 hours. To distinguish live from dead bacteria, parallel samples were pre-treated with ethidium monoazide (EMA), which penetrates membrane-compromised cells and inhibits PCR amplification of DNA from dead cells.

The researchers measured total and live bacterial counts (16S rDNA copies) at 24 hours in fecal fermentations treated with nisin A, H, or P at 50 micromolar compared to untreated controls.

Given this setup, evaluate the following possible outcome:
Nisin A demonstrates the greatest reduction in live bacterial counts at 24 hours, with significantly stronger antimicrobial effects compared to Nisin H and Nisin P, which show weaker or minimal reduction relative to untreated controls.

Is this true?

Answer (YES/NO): YES